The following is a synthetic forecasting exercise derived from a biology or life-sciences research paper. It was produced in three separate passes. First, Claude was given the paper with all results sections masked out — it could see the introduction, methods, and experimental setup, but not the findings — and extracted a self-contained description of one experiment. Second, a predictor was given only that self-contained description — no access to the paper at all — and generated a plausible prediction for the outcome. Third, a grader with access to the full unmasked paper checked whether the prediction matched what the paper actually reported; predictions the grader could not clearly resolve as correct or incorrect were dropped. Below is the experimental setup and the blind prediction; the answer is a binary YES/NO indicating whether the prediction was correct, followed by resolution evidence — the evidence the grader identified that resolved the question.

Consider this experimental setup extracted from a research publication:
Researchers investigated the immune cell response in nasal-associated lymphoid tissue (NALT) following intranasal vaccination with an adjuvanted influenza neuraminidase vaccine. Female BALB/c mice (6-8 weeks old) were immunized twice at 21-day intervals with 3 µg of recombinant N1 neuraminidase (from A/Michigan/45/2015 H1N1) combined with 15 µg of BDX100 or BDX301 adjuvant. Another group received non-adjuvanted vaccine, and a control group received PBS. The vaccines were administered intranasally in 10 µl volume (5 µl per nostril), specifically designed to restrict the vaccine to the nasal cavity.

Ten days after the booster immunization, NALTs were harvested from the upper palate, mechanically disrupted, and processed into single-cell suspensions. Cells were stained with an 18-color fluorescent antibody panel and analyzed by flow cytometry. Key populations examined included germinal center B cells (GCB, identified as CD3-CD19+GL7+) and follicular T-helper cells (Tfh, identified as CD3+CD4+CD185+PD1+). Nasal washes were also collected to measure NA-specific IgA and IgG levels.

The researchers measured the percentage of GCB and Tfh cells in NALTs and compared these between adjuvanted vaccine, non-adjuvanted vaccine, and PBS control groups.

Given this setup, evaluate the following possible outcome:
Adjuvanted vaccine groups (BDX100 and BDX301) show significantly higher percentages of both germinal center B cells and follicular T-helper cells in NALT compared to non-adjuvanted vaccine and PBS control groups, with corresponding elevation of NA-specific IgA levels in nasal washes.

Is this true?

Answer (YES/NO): YES